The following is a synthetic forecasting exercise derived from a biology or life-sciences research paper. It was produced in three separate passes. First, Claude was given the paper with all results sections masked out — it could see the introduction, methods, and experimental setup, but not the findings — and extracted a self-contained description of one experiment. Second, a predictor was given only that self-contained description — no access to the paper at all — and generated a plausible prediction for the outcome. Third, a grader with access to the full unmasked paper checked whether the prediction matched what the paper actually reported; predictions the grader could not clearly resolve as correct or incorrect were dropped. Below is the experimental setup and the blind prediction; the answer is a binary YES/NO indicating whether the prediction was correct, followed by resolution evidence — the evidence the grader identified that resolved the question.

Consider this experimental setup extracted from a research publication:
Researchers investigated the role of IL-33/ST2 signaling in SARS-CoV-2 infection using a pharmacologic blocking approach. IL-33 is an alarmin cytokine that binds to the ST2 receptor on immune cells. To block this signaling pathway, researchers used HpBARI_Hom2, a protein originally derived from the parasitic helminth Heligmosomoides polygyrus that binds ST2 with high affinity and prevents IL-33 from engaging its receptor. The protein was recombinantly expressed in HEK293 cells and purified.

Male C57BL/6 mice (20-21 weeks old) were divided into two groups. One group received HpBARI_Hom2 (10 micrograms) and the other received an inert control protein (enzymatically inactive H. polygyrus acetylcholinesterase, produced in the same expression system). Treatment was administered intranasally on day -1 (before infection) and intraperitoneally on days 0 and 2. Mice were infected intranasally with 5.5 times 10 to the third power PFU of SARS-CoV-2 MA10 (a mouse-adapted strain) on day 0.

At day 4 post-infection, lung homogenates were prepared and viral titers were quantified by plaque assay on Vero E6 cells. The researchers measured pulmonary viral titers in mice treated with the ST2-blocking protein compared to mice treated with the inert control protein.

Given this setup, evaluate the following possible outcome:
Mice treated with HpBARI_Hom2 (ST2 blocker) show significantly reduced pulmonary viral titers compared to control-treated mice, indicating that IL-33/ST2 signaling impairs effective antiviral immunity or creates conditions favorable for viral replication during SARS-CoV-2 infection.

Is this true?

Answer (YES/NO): NO